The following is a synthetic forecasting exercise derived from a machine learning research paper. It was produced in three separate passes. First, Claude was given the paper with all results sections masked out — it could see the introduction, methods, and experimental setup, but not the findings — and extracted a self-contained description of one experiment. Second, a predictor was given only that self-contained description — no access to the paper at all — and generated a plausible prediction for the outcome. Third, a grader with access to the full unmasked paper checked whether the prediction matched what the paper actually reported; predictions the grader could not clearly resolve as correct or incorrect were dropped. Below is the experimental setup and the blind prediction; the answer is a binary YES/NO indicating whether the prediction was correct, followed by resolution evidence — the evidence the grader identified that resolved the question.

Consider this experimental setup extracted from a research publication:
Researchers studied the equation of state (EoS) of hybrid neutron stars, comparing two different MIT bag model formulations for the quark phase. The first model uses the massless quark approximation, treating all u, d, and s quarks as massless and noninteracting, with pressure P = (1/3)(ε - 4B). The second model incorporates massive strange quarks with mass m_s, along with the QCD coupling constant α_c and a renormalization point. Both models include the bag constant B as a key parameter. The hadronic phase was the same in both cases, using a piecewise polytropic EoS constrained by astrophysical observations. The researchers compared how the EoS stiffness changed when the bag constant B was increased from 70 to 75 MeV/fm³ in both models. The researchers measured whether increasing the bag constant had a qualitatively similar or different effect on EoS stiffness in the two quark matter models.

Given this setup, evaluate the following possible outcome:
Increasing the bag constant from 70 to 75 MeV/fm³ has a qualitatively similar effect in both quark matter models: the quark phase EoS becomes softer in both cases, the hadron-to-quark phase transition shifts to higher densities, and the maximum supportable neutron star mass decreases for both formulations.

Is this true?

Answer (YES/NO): NO